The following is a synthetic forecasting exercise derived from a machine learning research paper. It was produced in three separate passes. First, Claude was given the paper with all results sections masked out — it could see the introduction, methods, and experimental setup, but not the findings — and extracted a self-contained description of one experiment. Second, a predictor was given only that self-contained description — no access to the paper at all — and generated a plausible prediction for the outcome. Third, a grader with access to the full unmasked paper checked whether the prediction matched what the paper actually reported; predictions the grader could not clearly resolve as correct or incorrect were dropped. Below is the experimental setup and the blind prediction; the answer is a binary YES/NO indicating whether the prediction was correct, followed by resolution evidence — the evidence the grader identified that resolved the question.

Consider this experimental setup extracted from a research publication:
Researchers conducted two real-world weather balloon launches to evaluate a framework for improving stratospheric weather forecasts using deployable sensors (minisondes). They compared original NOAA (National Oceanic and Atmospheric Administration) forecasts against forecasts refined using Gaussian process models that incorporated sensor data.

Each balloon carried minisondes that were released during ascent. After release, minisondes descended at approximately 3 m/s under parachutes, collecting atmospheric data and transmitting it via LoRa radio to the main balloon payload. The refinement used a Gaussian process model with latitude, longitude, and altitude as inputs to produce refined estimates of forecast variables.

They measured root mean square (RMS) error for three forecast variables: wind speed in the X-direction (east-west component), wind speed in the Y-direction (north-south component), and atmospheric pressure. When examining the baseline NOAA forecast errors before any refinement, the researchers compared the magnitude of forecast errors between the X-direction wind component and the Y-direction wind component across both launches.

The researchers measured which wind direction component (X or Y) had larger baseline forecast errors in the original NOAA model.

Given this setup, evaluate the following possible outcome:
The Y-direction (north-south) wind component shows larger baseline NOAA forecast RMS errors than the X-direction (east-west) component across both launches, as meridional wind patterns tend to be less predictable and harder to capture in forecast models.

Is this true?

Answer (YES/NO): NO